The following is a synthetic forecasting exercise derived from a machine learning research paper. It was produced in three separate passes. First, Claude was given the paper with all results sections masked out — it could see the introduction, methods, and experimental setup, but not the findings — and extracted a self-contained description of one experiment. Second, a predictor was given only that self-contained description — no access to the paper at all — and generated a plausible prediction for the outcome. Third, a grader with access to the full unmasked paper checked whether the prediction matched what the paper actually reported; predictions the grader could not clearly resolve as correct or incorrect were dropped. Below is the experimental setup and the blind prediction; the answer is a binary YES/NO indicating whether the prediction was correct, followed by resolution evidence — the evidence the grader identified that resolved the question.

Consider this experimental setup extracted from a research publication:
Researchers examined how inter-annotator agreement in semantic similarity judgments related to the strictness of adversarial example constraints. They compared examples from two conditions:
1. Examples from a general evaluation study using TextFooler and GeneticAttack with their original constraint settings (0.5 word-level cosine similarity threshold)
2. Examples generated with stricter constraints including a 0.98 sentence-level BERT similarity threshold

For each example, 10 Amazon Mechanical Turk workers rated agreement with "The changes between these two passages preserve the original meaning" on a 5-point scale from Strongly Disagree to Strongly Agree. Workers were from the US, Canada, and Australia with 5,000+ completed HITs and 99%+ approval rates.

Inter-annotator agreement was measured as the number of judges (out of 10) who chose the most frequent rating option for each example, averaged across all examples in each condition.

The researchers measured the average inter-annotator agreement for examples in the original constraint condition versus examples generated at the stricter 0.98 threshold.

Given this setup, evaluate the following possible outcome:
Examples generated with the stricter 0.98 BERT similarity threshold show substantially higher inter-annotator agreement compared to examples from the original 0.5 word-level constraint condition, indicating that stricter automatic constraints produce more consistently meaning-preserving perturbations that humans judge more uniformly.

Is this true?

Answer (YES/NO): NO